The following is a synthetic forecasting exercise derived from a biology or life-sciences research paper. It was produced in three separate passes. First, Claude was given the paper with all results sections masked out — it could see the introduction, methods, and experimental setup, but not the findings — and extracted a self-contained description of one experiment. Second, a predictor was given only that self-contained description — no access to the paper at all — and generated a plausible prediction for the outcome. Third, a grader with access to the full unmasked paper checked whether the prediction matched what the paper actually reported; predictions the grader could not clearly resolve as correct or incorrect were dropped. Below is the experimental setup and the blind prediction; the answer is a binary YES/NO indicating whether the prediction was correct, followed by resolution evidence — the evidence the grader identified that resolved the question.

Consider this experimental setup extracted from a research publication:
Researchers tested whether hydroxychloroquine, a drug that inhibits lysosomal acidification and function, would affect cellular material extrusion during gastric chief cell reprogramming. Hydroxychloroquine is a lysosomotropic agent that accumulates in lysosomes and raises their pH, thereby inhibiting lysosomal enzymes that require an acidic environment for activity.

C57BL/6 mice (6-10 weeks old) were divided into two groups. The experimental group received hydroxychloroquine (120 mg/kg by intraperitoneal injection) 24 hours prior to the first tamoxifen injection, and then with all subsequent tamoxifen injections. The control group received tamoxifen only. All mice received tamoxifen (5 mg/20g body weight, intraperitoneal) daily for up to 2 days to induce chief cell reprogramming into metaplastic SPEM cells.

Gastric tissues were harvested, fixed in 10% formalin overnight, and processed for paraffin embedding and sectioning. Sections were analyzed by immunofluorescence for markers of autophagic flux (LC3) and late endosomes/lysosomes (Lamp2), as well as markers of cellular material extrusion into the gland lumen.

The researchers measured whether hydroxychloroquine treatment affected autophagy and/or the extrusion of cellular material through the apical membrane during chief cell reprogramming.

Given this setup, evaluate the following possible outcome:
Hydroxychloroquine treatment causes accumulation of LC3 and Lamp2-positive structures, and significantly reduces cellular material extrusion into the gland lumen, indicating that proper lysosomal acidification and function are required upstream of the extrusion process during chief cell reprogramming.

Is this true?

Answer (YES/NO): NO